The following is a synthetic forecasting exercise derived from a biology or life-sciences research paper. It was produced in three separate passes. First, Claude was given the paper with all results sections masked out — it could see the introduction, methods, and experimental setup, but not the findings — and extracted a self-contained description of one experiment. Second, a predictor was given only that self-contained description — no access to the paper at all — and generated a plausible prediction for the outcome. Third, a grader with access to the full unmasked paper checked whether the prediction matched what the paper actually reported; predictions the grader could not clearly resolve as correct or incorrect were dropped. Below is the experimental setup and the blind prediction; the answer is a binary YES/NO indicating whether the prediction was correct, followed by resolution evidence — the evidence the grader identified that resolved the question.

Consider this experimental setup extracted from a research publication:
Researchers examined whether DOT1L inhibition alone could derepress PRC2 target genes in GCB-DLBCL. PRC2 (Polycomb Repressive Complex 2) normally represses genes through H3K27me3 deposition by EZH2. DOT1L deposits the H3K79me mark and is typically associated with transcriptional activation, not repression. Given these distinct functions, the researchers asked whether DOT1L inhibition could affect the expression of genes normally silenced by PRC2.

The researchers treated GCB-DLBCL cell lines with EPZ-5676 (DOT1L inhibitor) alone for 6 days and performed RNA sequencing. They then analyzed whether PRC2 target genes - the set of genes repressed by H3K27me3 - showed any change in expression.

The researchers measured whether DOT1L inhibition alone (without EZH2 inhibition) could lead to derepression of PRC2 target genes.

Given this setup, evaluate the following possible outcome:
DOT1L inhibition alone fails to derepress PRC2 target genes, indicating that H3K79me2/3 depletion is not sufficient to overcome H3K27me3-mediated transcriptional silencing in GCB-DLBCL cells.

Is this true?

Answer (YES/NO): NO